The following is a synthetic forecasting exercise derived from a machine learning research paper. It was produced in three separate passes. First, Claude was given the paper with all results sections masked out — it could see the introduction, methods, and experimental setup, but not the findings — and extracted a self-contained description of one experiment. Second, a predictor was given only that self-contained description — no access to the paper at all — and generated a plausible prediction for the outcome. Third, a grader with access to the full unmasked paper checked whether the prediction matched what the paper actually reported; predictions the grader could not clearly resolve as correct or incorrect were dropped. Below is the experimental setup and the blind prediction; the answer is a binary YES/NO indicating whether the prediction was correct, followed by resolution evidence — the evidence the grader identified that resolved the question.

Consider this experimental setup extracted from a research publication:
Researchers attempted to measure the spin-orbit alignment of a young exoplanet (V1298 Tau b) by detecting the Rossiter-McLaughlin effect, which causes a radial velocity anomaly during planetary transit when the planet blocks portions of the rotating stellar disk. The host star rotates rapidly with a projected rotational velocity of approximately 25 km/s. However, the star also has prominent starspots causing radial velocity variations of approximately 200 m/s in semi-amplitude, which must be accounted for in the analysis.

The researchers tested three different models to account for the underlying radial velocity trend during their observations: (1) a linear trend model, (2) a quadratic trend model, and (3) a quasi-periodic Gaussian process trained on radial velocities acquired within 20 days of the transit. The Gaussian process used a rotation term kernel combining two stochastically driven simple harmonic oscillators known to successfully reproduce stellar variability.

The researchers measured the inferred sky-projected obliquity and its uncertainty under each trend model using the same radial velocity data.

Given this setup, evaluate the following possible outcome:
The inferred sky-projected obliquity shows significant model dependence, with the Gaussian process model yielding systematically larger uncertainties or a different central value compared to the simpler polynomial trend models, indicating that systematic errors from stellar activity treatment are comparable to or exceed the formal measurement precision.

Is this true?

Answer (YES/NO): YES